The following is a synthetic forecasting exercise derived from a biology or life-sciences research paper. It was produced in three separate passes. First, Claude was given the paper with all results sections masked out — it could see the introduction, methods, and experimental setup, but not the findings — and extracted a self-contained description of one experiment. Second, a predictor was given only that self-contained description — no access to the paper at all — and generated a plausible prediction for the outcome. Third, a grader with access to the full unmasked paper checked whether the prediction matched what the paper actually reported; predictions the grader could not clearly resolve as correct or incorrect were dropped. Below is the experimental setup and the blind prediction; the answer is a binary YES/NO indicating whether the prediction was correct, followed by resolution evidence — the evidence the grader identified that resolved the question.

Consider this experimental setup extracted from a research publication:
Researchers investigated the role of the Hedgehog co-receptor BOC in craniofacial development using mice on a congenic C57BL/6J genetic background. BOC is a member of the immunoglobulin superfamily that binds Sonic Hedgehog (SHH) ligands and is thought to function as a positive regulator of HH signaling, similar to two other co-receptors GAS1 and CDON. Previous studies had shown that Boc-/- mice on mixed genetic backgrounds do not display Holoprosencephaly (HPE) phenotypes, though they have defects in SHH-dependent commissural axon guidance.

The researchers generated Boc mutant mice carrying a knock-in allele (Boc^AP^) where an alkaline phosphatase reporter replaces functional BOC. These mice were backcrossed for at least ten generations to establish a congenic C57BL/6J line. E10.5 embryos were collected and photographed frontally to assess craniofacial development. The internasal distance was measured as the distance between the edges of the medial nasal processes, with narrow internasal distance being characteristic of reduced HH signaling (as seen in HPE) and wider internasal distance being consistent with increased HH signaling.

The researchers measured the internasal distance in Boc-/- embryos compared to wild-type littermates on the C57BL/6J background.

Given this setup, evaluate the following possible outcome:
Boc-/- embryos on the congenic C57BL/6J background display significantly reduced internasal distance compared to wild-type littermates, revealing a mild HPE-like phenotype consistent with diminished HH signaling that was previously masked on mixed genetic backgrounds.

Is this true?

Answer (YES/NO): NO